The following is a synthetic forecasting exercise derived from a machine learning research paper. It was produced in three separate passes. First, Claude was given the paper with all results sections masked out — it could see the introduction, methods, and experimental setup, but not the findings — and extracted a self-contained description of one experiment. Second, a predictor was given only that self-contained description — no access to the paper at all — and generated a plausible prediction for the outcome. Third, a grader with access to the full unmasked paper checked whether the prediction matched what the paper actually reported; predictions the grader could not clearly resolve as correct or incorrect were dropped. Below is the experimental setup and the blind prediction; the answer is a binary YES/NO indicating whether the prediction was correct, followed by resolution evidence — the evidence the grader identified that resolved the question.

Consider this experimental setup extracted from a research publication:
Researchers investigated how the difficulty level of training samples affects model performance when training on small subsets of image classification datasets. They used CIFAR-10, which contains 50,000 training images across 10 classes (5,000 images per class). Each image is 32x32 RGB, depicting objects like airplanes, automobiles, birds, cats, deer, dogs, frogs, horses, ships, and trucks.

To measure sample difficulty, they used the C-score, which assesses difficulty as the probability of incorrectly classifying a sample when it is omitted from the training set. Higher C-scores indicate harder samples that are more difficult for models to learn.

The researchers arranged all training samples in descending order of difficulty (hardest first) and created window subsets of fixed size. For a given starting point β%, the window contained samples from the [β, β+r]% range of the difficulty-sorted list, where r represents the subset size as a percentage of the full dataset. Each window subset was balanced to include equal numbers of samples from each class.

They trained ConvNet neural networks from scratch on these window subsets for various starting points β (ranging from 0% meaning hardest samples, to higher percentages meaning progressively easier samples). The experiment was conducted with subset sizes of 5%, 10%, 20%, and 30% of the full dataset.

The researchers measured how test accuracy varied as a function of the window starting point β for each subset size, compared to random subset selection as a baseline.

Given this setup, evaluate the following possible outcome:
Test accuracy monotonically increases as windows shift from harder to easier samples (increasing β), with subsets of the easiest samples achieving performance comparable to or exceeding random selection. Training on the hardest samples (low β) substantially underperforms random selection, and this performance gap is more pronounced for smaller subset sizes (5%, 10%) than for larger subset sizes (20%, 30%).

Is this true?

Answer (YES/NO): NO